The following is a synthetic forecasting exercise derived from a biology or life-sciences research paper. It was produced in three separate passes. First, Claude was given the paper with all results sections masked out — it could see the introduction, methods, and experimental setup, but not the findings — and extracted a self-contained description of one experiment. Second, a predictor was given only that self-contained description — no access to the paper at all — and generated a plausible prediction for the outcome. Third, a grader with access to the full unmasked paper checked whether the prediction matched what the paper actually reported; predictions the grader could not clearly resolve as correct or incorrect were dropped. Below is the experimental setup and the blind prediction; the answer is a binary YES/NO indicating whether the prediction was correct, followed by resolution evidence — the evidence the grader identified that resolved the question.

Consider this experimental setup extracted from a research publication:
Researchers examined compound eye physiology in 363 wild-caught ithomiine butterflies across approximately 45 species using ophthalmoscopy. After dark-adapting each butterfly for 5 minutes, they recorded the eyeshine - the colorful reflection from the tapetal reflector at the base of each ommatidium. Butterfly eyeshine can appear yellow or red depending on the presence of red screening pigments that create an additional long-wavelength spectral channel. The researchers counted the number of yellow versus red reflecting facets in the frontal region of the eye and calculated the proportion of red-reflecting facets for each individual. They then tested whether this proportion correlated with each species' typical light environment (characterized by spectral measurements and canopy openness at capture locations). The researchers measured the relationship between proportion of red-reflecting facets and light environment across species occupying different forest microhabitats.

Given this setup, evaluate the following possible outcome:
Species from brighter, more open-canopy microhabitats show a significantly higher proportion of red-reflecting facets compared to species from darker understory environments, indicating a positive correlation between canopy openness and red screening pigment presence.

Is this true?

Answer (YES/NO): YES